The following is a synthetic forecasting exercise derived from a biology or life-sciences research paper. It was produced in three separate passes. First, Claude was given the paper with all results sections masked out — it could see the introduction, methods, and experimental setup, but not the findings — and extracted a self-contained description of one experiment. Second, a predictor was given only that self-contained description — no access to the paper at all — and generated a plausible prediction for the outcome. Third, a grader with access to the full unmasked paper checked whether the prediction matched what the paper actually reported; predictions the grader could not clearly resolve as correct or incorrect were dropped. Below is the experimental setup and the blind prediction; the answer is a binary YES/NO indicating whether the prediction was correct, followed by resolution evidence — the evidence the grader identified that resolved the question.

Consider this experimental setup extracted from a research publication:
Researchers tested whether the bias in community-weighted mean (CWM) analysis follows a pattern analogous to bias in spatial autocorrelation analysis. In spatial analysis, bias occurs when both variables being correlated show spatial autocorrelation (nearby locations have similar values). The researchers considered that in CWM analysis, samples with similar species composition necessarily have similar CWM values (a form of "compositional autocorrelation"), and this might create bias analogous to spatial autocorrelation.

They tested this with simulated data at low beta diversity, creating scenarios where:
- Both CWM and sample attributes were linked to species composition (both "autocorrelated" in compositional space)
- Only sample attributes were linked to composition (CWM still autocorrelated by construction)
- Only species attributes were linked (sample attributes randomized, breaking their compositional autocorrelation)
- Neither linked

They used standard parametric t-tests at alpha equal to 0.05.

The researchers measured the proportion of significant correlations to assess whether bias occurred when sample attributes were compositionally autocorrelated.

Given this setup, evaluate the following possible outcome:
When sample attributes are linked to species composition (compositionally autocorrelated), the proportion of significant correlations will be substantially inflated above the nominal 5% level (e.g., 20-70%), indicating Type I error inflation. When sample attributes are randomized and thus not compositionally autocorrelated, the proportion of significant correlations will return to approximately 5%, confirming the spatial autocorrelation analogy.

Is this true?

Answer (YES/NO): YES